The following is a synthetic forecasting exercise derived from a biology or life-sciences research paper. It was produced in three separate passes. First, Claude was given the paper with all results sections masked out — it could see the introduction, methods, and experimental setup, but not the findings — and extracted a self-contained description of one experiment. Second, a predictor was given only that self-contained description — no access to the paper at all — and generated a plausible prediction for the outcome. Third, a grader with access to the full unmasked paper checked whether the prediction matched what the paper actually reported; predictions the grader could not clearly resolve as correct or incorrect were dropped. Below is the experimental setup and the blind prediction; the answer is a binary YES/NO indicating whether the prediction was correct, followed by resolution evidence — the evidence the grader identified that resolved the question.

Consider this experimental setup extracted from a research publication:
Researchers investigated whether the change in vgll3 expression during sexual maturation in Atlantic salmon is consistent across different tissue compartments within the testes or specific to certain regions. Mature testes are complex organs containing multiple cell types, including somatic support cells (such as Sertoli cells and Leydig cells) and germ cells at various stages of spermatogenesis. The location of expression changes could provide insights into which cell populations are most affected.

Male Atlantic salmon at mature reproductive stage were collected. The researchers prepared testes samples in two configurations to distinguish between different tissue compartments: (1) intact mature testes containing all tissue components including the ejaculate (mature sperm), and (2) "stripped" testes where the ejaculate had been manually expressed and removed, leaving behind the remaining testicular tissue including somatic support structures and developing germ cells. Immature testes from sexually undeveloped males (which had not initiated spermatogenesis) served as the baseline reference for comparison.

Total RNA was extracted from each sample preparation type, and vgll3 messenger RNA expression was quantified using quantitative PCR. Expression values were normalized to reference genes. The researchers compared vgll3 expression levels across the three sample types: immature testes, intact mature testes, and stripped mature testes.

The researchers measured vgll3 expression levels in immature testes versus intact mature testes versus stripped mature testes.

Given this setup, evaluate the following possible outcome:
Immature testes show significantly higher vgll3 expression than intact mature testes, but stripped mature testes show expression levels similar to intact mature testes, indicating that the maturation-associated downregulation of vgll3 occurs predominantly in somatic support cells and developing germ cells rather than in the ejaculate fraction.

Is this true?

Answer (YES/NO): NO